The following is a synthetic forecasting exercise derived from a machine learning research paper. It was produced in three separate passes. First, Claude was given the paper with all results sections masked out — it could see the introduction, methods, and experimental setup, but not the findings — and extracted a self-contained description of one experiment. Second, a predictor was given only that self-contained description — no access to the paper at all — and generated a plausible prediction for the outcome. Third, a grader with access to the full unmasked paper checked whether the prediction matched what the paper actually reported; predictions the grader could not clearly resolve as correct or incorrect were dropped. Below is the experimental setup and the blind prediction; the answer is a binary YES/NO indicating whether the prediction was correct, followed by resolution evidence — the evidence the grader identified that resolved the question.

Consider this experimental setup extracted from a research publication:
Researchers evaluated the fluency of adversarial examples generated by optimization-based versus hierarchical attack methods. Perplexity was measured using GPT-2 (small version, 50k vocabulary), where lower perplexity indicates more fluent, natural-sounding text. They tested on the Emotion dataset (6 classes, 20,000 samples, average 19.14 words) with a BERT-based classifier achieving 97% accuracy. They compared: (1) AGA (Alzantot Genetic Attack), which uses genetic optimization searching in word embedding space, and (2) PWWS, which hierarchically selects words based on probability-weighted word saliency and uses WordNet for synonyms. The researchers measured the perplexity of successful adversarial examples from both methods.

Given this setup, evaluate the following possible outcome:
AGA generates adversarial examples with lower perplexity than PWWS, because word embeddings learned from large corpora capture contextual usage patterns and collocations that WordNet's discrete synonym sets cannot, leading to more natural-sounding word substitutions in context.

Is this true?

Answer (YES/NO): YES